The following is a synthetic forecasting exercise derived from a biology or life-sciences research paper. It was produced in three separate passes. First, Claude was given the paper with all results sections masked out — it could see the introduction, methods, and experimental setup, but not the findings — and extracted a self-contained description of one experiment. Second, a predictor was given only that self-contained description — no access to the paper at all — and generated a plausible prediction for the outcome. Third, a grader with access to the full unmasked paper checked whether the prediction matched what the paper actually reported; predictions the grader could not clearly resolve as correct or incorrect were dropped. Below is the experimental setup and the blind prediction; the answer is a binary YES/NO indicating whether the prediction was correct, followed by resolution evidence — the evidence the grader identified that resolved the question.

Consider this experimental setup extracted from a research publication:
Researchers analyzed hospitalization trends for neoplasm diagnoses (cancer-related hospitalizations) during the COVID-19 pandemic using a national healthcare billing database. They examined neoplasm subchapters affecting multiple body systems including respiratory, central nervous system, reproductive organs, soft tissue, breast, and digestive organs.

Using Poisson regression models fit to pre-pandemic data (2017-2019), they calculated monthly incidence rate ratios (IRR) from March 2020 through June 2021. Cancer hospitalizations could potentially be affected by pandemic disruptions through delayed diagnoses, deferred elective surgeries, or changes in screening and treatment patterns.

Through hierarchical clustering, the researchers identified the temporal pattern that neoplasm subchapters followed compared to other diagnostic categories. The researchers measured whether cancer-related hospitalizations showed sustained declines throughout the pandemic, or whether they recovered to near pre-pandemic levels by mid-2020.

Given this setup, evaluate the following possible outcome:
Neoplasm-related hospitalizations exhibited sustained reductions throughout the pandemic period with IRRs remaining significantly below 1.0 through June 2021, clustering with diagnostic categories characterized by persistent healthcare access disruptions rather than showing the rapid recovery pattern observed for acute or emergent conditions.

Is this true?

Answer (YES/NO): NO